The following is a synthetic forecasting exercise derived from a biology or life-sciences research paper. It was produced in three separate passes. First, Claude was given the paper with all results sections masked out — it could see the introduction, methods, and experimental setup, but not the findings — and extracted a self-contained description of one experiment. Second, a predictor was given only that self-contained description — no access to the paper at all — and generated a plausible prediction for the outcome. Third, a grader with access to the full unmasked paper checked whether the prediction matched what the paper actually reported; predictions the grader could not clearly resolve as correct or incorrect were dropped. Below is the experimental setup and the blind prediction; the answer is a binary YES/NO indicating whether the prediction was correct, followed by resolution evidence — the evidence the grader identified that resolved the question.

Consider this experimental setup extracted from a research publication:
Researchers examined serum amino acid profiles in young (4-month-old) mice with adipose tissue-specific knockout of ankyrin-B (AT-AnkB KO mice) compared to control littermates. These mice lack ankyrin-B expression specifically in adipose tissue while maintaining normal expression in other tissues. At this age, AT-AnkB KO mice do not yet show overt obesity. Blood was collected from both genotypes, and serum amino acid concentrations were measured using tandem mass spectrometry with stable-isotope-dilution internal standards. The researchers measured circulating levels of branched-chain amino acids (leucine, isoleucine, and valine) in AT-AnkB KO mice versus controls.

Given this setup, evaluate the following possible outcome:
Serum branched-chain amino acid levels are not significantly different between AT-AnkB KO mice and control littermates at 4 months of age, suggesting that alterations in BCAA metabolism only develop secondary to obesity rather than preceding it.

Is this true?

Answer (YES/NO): NO